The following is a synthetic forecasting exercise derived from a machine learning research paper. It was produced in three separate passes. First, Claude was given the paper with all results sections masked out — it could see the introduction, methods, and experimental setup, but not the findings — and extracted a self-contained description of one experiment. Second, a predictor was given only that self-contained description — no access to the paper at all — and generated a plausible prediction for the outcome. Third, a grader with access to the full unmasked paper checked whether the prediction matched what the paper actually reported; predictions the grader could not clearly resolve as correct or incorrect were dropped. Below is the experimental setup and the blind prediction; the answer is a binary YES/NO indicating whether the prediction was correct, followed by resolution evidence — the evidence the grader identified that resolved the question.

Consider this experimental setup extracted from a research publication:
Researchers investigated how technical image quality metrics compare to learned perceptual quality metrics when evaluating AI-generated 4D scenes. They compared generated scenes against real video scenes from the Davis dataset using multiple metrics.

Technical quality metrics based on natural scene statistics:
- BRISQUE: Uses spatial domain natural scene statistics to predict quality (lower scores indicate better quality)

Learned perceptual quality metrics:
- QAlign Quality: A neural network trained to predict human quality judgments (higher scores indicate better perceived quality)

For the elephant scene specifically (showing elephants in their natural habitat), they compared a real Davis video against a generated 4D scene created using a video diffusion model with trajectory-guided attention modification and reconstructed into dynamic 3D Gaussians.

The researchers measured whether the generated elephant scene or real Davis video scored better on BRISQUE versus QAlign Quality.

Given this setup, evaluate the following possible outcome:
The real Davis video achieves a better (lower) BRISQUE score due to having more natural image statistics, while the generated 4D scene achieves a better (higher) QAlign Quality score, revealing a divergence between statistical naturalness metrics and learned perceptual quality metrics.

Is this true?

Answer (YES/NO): NO